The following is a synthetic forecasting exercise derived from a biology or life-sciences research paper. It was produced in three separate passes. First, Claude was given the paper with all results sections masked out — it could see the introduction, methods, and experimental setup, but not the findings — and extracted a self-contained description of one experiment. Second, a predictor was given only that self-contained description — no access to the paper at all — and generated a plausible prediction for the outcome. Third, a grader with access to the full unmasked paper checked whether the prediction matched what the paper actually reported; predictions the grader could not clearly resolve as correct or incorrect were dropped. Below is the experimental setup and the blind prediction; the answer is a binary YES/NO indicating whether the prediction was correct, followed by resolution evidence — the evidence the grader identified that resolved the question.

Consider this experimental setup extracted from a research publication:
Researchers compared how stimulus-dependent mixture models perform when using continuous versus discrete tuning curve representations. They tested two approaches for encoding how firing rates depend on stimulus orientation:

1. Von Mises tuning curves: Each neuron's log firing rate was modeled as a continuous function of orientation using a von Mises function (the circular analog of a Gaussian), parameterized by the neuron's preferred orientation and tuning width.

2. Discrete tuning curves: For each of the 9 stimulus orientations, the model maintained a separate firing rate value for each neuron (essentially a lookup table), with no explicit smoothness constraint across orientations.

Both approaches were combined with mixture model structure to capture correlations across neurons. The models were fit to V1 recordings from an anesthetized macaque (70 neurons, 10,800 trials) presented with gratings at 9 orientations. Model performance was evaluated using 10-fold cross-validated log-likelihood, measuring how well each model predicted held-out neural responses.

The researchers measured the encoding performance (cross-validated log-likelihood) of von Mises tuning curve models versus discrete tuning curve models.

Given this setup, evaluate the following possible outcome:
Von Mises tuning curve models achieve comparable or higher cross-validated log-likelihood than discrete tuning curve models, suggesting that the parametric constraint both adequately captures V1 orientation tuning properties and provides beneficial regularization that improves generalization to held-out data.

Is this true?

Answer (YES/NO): YES